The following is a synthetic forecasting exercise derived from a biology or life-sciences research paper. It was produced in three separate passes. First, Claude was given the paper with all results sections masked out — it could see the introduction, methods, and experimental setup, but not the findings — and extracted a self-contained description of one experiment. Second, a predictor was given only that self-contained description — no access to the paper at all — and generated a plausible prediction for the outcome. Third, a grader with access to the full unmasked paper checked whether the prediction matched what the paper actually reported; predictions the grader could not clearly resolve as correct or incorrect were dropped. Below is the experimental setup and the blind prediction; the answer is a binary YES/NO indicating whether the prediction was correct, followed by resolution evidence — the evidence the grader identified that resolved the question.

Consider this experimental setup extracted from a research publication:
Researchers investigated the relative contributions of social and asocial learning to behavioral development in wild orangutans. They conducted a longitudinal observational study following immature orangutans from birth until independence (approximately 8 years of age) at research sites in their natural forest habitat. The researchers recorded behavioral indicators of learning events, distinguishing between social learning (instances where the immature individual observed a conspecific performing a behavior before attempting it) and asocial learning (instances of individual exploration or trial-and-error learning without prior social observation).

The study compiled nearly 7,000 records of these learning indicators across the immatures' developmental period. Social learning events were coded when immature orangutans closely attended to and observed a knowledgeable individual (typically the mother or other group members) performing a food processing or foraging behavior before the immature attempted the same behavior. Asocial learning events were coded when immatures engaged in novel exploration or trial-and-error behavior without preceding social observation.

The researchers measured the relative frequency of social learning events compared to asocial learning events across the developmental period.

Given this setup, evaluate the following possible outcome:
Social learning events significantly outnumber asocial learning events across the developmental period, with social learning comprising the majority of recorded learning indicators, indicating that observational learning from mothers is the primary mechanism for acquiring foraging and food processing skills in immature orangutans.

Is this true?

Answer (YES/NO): YES